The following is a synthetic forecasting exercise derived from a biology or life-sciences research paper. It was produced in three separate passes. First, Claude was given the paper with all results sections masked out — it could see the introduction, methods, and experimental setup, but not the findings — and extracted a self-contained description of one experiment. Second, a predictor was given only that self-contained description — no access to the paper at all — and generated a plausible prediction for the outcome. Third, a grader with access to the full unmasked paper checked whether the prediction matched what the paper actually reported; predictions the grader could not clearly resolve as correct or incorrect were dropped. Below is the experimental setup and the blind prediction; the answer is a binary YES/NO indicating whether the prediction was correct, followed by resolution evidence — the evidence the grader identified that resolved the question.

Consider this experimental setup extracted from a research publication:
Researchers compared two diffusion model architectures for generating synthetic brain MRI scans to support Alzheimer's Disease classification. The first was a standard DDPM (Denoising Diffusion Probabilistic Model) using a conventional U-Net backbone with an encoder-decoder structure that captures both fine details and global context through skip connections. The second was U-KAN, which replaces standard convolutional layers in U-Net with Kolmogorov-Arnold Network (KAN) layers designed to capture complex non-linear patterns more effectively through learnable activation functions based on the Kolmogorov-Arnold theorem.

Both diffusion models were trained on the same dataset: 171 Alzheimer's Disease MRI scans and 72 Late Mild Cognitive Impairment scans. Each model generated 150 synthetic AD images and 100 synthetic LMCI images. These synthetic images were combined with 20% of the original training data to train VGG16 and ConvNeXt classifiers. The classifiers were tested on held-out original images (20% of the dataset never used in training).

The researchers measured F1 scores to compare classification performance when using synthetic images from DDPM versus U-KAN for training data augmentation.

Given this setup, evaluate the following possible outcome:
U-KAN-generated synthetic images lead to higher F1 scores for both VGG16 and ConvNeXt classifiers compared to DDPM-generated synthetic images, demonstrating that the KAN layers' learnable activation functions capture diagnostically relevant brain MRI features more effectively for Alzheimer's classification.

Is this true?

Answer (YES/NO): YES